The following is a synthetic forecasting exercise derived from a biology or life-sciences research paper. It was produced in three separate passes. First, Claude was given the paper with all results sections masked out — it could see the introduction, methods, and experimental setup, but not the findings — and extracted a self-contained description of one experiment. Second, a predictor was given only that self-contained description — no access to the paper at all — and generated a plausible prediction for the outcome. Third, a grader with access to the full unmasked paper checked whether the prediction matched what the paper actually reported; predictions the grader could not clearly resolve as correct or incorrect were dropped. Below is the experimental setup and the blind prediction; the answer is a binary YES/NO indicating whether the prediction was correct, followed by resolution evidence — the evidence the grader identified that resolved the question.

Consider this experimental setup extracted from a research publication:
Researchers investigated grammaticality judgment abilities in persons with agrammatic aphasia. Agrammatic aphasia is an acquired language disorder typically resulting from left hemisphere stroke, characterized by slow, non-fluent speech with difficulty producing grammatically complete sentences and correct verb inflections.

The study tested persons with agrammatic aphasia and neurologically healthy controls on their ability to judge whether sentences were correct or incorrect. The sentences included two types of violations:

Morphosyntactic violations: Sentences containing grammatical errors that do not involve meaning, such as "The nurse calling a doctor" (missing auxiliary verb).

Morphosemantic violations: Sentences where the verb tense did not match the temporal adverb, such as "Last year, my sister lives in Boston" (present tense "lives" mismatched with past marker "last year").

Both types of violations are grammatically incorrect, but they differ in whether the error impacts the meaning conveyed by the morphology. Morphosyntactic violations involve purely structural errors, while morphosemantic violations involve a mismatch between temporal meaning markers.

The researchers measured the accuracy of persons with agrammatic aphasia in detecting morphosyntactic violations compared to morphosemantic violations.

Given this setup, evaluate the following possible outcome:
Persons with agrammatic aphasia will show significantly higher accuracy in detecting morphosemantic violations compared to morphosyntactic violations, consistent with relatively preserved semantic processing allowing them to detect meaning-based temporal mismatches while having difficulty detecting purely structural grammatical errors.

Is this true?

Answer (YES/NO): NO